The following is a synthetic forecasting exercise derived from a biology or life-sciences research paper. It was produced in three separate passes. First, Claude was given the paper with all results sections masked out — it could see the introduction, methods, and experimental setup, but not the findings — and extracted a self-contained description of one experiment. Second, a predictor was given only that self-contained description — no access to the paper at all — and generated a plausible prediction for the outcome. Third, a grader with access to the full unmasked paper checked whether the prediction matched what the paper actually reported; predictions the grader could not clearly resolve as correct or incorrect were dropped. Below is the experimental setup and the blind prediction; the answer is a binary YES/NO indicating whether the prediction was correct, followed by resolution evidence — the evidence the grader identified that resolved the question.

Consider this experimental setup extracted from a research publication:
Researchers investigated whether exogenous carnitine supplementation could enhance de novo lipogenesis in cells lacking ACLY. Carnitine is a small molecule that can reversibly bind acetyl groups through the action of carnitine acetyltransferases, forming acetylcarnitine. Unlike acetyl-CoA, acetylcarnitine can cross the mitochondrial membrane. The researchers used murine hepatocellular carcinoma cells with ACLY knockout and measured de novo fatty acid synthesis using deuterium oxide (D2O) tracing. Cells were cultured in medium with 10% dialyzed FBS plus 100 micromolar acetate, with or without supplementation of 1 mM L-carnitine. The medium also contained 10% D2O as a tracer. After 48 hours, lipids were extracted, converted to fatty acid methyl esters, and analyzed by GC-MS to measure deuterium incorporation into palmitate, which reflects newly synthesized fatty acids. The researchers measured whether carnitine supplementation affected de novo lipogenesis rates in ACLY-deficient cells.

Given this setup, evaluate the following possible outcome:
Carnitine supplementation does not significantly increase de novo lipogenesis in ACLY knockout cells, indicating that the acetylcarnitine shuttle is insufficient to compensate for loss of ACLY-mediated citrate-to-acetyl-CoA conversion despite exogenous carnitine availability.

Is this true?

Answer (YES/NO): NO